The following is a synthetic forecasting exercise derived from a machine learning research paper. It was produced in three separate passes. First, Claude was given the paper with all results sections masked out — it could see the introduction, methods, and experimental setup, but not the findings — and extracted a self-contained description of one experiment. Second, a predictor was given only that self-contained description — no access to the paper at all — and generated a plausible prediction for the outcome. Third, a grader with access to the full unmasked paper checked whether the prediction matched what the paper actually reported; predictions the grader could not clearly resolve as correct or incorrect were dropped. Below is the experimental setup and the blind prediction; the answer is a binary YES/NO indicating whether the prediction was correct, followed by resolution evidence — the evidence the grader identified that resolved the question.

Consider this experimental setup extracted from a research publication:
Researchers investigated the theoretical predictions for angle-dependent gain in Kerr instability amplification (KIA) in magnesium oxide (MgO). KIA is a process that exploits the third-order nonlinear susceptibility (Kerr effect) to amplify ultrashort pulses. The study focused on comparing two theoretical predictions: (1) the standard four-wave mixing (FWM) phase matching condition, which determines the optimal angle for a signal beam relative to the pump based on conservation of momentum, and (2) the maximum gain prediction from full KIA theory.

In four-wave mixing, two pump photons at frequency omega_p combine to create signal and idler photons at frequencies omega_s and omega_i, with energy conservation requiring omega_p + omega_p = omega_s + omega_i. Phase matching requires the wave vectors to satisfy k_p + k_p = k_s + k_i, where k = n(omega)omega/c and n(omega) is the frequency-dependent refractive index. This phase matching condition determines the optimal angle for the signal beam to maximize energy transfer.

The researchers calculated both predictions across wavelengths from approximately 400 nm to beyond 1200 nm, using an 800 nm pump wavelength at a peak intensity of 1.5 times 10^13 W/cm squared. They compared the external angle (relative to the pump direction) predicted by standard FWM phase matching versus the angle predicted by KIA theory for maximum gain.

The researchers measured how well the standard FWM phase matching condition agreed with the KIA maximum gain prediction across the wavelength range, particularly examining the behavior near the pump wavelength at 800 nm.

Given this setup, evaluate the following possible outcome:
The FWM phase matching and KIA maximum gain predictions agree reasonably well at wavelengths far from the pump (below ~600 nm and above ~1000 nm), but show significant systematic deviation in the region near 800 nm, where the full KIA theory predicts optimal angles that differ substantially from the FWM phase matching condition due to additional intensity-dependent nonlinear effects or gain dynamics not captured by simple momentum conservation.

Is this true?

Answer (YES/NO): YES